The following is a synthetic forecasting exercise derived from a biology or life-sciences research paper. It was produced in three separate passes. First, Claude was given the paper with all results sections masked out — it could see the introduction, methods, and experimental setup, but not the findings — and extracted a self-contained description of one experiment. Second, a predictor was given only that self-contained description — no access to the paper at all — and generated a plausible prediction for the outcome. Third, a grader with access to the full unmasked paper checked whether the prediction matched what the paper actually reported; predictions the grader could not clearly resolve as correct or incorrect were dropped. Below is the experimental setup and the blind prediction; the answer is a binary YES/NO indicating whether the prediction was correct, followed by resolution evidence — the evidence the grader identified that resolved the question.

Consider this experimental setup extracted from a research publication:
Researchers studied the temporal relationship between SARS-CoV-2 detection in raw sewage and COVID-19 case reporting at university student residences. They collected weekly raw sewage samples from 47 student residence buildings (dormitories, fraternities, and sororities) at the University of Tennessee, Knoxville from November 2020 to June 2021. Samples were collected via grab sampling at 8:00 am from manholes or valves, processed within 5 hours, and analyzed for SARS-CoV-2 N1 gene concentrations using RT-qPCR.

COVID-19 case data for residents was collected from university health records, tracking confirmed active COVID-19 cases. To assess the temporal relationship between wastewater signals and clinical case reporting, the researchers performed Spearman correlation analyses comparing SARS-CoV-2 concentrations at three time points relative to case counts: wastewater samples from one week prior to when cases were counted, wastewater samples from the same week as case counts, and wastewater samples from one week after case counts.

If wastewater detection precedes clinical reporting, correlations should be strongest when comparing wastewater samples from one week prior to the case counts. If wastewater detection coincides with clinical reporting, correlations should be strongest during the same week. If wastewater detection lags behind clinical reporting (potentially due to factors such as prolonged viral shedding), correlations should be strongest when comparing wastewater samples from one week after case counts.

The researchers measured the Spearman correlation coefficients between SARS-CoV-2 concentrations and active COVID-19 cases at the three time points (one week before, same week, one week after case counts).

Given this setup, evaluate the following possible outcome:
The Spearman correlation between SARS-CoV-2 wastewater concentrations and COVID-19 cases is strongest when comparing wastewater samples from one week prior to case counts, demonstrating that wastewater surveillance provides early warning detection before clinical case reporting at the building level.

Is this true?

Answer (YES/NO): NO